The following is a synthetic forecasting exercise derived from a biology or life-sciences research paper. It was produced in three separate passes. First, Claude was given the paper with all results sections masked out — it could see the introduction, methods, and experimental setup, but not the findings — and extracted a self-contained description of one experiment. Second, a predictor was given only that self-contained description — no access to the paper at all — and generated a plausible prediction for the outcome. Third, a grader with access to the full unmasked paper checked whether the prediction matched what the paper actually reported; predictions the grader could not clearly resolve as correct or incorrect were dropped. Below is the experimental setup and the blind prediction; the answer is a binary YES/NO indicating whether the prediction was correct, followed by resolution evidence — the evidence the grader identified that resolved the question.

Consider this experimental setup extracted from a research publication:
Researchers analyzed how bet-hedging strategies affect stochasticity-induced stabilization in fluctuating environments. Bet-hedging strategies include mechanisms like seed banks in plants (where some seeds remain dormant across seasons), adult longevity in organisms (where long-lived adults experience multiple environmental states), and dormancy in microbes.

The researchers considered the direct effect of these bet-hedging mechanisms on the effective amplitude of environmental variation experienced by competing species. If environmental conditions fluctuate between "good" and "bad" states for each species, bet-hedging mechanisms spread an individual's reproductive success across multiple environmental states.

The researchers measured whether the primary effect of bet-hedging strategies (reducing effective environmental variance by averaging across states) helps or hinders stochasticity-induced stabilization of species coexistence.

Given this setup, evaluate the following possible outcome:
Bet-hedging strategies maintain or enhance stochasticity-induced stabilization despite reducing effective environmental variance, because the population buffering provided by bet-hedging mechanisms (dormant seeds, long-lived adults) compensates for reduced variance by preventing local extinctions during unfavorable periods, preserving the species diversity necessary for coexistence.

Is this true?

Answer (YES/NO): NO